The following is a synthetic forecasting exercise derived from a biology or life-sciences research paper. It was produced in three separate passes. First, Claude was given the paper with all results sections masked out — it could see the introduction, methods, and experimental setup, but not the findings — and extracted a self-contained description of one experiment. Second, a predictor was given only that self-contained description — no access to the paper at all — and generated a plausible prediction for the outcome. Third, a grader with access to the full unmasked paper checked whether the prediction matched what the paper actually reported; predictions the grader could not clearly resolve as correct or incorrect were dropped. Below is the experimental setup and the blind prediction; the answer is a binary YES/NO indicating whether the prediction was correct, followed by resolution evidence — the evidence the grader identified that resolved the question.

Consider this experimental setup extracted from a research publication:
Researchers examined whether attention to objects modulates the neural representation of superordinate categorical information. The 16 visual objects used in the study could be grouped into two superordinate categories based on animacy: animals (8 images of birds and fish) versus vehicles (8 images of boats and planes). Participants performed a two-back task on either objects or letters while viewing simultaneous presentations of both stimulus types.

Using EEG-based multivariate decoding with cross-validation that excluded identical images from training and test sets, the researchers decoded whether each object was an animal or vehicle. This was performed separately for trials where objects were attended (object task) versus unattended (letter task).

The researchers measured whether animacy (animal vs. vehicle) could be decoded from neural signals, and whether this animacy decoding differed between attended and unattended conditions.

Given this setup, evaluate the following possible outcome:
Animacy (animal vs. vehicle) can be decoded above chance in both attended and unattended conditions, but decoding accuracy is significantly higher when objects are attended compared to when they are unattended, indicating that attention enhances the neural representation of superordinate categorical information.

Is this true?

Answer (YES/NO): YES